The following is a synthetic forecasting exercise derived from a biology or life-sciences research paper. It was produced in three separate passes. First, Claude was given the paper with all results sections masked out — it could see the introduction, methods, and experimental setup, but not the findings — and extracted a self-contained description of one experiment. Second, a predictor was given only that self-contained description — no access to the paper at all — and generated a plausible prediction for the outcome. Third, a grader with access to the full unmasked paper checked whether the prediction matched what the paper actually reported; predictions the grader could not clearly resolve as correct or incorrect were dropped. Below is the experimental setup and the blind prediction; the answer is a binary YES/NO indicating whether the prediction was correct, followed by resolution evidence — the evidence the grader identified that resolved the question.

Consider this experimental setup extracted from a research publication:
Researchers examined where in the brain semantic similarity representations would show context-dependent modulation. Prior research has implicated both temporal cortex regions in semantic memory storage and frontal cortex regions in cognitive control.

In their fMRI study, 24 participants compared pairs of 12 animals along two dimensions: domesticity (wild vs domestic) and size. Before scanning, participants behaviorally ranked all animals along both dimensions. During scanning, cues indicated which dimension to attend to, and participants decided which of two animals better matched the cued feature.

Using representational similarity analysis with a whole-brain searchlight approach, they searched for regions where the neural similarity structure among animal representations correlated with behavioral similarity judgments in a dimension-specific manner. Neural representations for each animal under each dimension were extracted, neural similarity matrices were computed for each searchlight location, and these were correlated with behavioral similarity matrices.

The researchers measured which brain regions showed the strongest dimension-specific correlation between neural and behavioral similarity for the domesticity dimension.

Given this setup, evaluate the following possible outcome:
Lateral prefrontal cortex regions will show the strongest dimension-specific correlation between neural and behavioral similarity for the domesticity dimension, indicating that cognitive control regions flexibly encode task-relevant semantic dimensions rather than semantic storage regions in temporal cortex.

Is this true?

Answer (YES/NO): YES